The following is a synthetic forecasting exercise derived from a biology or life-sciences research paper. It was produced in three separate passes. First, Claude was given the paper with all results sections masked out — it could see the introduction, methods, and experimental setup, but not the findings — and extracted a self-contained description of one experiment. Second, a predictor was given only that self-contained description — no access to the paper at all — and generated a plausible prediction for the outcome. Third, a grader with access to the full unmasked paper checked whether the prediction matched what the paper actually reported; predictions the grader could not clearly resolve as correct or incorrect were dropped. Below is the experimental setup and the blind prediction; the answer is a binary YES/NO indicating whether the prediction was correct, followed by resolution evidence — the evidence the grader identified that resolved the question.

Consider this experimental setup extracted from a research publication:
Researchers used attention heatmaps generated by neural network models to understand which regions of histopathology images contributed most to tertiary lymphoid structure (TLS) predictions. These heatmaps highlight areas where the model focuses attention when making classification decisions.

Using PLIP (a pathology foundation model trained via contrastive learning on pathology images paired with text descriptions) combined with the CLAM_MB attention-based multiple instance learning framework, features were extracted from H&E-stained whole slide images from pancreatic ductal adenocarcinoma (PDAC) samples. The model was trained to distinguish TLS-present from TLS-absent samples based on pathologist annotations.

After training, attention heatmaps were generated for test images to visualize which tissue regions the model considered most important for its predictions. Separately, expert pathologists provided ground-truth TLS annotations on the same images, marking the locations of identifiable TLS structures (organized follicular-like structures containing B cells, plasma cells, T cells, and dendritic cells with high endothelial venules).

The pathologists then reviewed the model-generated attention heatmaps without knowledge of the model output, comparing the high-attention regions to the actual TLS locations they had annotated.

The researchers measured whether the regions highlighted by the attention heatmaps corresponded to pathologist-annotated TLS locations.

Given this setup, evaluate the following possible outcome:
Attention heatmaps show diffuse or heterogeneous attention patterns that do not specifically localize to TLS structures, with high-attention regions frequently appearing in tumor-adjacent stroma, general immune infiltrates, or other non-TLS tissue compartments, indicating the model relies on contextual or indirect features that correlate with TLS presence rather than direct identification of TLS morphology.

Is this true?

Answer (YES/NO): NO